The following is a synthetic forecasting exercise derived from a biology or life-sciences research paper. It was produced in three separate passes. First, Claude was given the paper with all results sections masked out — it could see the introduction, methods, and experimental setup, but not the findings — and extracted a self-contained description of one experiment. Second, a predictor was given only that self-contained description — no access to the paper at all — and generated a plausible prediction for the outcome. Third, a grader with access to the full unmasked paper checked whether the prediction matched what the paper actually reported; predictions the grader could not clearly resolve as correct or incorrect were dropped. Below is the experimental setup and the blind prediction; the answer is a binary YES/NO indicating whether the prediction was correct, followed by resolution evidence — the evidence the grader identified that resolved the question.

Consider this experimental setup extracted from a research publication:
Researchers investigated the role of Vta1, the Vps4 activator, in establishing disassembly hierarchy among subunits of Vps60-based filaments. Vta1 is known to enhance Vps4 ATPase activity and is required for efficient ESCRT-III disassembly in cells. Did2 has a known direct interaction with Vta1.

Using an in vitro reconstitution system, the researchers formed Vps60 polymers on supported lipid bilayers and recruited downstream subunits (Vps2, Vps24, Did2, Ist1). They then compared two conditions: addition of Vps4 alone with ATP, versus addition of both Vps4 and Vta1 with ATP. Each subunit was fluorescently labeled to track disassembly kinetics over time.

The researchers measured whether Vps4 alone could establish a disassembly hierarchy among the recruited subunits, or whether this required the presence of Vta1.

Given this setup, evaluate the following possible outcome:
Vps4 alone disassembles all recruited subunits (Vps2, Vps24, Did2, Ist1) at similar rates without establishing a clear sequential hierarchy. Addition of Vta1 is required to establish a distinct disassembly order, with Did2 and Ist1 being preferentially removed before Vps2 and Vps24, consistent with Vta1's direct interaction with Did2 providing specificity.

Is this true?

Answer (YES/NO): NO